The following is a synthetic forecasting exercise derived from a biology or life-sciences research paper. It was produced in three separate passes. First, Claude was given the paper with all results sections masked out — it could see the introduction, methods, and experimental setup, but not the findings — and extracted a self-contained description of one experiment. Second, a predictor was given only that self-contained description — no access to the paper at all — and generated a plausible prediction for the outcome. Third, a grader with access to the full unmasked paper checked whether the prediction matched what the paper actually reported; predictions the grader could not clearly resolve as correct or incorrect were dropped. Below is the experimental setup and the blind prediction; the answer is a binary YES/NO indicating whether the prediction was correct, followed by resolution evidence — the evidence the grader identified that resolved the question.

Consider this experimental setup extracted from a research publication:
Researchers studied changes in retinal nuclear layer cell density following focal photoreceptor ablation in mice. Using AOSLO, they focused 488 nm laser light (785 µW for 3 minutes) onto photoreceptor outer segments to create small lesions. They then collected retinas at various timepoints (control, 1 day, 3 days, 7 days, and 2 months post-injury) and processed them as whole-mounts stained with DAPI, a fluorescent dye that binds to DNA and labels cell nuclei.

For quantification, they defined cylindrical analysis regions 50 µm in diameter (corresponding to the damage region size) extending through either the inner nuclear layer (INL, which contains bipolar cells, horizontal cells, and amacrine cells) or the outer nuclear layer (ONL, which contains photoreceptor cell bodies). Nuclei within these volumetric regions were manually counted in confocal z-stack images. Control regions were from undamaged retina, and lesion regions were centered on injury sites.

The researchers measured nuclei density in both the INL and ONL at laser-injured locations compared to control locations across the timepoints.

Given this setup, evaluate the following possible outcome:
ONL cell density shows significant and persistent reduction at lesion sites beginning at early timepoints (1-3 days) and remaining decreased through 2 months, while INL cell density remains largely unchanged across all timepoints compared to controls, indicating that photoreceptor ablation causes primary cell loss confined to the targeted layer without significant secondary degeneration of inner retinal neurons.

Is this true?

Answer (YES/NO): NO